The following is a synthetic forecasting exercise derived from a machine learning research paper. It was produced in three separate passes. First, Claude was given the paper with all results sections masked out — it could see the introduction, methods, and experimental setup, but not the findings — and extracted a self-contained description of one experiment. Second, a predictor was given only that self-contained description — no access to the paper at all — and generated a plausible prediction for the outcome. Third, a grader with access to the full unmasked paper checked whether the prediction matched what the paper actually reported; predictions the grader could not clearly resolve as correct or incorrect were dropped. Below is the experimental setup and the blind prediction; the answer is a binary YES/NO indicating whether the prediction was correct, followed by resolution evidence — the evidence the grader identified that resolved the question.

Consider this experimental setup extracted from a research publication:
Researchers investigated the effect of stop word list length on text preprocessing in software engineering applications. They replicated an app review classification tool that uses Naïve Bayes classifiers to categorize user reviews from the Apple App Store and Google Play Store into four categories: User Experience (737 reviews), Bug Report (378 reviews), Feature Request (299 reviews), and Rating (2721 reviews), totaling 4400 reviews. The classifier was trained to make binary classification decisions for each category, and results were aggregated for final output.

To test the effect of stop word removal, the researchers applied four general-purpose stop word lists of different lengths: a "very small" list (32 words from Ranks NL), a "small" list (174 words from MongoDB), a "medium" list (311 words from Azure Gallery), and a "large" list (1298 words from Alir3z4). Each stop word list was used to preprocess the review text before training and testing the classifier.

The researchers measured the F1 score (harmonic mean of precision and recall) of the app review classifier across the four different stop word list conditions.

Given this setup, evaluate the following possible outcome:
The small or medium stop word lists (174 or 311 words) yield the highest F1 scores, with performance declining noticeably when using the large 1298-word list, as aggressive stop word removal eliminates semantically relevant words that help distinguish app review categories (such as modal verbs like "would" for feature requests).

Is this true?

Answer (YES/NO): NO